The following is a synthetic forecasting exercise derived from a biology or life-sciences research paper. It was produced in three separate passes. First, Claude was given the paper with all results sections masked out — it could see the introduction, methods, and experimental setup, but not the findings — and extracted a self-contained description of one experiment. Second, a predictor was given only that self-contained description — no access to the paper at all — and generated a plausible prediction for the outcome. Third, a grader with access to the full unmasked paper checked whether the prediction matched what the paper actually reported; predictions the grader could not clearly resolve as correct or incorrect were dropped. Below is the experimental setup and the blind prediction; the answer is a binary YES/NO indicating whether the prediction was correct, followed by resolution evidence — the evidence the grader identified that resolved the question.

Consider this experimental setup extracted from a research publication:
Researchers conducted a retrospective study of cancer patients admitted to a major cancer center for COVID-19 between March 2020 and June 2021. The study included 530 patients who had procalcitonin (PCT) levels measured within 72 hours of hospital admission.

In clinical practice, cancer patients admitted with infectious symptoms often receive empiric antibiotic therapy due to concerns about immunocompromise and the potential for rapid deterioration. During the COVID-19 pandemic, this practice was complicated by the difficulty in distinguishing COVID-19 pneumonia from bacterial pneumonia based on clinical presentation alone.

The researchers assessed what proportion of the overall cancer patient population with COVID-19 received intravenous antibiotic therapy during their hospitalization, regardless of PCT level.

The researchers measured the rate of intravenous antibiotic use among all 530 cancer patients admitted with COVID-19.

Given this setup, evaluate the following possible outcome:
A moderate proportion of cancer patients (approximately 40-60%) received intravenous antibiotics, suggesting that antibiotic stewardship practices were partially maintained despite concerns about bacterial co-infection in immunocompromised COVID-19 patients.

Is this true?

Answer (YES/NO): NO